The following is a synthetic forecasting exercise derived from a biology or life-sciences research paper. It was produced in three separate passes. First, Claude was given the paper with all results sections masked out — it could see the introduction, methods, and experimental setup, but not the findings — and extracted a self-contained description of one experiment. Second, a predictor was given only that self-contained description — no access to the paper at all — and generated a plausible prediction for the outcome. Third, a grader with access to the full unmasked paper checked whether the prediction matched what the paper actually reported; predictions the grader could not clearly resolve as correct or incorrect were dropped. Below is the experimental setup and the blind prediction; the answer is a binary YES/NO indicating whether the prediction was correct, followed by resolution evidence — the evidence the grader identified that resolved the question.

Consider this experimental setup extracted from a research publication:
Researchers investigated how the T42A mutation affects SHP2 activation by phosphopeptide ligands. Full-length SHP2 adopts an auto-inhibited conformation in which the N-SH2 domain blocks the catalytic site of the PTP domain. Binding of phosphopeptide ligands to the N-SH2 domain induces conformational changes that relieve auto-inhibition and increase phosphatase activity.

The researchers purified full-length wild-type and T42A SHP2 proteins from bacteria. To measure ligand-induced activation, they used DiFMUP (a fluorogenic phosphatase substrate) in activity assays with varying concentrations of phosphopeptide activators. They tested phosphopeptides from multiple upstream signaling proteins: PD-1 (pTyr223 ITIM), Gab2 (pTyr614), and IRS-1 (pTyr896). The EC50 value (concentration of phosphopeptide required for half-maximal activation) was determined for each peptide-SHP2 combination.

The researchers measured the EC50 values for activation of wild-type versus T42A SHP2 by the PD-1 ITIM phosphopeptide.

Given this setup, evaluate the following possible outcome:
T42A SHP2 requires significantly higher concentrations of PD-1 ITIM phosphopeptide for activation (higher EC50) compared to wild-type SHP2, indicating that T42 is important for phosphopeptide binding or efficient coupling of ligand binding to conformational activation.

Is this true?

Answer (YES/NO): NO